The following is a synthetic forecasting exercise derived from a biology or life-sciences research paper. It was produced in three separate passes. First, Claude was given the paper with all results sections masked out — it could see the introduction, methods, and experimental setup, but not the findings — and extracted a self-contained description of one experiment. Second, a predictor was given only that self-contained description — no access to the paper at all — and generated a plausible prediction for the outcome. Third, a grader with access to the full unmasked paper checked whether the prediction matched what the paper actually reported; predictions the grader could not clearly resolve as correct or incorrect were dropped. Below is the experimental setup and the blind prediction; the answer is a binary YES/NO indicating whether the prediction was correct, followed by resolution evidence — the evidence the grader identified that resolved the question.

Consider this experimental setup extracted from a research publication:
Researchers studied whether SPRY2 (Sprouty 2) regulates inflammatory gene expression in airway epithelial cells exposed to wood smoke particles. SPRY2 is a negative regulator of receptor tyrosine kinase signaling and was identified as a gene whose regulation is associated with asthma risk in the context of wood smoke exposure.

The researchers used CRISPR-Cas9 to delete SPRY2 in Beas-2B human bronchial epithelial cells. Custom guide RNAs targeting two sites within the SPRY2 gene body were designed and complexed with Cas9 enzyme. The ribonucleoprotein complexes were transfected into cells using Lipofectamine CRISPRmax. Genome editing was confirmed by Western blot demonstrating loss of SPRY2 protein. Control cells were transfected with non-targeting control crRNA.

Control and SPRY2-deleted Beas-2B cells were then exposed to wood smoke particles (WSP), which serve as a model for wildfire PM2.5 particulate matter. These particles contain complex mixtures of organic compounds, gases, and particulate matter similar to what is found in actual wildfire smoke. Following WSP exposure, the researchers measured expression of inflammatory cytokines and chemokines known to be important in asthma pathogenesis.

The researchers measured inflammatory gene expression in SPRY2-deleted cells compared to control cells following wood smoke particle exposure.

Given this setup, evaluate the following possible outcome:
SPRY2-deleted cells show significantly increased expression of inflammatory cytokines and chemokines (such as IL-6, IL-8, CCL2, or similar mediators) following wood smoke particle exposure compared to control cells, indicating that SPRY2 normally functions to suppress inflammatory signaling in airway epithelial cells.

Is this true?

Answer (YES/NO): YES